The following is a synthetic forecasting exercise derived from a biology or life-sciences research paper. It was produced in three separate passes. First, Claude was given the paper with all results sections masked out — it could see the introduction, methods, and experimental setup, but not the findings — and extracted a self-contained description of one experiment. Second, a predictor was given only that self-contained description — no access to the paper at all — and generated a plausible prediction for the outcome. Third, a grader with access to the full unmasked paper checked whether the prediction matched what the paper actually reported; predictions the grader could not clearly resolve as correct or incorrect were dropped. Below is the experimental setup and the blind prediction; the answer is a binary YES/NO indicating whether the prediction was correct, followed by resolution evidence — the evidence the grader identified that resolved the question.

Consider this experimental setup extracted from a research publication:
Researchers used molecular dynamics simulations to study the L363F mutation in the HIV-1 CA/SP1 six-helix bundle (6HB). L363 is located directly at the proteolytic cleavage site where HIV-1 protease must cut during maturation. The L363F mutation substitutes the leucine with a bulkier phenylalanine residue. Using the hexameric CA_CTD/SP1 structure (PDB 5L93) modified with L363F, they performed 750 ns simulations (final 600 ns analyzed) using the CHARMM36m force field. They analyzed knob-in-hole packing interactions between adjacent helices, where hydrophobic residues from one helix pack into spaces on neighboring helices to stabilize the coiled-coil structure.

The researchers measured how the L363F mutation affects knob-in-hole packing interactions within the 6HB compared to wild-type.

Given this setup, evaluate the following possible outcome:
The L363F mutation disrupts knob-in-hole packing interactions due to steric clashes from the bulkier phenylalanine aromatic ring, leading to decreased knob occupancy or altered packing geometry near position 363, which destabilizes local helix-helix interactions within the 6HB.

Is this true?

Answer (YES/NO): NO